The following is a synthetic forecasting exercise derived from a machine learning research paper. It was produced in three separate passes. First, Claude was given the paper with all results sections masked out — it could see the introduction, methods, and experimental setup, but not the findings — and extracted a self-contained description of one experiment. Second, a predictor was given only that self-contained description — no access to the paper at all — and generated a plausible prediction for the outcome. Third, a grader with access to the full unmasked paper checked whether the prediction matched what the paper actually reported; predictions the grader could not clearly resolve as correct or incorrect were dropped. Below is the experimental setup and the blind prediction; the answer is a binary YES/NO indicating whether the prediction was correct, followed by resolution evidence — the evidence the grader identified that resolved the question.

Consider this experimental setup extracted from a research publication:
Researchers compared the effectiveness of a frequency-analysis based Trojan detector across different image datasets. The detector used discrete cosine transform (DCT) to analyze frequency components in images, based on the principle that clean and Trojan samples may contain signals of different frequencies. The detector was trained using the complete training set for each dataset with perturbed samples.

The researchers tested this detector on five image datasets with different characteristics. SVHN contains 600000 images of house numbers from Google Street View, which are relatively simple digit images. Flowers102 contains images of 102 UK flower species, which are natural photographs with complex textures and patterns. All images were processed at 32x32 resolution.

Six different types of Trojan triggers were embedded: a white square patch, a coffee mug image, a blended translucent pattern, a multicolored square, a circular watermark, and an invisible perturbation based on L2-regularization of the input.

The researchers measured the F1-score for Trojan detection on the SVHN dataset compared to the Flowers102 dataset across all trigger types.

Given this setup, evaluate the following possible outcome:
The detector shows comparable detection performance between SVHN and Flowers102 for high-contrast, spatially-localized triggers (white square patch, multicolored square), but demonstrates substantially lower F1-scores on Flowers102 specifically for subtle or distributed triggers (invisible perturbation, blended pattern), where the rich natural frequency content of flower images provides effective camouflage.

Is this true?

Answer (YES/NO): NO